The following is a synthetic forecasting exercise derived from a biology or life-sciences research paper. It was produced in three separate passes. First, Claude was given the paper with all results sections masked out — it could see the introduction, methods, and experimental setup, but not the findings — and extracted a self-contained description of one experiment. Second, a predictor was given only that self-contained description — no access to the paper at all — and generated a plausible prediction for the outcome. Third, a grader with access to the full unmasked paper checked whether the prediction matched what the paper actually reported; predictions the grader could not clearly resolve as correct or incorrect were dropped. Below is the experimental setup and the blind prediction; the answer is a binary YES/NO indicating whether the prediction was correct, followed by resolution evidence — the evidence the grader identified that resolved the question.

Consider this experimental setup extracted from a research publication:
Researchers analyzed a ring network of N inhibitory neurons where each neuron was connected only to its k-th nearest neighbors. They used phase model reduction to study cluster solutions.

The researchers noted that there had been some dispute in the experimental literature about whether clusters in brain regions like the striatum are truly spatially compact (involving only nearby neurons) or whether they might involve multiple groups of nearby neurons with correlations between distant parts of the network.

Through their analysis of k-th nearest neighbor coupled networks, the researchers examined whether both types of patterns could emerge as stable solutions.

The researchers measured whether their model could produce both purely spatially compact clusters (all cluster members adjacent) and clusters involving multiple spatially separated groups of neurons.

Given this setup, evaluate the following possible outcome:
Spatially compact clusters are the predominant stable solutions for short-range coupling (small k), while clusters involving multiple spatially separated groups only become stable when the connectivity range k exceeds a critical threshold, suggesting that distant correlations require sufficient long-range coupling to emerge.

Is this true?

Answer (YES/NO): NO